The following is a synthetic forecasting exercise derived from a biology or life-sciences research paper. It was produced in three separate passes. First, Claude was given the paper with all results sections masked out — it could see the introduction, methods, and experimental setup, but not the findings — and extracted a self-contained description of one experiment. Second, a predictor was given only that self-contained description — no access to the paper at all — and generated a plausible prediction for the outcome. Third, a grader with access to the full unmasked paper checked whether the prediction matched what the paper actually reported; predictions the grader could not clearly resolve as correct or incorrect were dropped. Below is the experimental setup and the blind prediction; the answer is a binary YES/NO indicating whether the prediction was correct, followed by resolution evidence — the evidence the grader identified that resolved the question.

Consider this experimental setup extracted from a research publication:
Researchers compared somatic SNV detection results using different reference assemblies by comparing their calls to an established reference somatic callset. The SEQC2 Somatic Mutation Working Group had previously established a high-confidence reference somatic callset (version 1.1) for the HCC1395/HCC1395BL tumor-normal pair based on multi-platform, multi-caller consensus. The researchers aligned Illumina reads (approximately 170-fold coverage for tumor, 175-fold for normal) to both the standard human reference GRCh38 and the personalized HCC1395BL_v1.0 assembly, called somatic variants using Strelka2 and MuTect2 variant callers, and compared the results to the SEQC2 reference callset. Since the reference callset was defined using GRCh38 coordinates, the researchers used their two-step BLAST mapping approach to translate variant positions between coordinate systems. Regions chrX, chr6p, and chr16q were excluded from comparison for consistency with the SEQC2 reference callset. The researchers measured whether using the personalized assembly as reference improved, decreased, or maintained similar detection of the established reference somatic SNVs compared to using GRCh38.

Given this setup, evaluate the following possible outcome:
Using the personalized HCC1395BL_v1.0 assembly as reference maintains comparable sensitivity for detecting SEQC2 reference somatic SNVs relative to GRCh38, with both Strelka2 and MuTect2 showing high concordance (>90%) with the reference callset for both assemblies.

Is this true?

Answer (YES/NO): YES